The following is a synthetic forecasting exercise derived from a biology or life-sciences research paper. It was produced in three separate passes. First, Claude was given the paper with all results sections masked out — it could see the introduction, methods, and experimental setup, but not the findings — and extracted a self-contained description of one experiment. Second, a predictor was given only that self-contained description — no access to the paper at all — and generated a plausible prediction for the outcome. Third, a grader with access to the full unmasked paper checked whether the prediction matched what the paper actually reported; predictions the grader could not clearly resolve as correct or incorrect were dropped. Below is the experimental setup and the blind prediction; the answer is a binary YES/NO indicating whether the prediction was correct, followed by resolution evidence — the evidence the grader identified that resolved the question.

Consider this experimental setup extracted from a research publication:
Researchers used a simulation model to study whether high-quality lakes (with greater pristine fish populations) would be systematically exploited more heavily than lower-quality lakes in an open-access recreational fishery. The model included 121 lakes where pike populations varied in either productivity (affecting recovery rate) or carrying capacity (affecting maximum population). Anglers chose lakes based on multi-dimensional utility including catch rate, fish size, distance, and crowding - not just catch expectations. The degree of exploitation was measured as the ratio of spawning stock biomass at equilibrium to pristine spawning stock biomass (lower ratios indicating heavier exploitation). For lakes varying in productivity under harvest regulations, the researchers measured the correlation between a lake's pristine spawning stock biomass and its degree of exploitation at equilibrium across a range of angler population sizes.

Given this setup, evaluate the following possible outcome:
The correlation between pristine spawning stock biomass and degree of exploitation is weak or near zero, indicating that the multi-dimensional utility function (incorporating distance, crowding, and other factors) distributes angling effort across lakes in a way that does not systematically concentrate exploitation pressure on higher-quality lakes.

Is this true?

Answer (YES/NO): NO